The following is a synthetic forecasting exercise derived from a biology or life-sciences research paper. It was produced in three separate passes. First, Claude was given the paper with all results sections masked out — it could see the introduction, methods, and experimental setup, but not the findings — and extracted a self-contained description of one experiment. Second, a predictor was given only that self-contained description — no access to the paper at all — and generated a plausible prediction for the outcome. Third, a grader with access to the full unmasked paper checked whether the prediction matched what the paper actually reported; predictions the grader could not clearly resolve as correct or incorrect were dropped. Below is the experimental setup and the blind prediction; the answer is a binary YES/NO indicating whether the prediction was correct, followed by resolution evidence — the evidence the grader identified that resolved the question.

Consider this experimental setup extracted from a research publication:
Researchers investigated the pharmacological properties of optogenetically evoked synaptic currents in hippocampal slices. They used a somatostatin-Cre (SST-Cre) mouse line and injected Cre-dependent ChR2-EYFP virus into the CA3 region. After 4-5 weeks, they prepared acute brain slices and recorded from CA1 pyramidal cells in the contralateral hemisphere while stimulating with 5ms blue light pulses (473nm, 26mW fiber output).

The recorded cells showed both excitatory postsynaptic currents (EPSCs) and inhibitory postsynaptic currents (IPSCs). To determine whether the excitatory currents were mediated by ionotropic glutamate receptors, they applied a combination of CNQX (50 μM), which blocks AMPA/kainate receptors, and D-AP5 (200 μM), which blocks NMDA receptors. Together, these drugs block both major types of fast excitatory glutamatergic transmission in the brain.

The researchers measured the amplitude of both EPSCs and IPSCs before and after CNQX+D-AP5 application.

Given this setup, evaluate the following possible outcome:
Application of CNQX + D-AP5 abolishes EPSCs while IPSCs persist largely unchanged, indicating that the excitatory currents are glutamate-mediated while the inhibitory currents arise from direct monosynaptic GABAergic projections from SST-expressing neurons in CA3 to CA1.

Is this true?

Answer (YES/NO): NO